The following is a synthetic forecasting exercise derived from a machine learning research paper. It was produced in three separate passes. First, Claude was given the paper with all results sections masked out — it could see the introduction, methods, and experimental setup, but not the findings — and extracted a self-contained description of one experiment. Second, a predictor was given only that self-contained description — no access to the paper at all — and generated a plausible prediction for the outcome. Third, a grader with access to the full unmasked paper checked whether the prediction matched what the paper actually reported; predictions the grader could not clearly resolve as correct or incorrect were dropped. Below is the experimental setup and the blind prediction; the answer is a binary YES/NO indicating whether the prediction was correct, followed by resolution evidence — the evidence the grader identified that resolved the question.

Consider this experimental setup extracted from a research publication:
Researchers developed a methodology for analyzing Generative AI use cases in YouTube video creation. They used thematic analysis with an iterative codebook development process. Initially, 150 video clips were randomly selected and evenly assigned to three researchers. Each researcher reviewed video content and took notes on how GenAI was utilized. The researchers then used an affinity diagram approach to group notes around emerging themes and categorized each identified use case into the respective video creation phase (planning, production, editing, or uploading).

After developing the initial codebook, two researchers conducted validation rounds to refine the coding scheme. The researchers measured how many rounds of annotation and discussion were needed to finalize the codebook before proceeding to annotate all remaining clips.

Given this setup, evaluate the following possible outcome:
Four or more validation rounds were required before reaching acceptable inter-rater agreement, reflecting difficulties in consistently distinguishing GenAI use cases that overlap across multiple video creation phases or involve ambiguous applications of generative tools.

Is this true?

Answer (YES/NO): NO